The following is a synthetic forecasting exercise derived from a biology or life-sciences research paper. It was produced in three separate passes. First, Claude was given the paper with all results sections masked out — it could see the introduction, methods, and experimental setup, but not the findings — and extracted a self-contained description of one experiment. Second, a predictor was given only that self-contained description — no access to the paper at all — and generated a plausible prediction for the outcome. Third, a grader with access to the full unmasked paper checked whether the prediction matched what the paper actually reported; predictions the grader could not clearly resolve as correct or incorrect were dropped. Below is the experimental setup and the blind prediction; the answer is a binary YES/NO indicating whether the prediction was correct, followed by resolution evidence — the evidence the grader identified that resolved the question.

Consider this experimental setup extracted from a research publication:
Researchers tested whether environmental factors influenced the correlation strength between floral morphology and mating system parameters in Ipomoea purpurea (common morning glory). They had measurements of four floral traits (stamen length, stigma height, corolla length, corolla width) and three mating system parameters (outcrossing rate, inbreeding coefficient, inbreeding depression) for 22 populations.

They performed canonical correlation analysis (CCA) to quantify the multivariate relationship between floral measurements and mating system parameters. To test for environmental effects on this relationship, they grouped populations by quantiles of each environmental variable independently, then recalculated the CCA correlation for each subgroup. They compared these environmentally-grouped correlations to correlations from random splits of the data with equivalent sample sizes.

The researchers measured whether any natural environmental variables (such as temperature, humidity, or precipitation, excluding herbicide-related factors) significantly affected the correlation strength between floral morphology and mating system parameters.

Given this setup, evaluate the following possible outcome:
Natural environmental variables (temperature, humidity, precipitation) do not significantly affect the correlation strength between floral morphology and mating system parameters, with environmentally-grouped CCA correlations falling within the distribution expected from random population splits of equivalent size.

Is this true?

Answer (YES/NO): YES